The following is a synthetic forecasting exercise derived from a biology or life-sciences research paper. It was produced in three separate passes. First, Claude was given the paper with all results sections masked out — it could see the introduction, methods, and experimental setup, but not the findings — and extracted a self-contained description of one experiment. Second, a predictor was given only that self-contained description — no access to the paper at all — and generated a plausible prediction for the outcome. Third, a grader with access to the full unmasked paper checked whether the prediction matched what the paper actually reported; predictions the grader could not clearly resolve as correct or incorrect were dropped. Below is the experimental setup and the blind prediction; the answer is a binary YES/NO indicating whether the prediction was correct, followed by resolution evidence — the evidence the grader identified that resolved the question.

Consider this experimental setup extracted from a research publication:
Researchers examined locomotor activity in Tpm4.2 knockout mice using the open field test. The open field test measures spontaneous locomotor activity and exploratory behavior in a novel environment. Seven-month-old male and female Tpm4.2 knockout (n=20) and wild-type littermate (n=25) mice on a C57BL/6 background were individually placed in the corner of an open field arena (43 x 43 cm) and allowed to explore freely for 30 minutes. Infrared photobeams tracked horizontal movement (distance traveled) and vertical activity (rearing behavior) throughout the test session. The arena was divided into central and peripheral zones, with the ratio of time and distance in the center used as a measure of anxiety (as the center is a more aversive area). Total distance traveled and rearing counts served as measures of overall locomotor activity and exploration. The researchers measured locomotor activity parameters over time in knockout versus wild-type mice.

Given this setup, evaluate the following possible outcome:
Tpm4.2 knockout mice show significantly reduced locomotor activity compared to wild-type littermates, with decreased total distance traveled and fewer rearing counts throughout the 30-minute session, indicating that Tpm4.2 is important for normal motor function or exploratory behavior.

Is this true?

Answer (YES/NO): NO